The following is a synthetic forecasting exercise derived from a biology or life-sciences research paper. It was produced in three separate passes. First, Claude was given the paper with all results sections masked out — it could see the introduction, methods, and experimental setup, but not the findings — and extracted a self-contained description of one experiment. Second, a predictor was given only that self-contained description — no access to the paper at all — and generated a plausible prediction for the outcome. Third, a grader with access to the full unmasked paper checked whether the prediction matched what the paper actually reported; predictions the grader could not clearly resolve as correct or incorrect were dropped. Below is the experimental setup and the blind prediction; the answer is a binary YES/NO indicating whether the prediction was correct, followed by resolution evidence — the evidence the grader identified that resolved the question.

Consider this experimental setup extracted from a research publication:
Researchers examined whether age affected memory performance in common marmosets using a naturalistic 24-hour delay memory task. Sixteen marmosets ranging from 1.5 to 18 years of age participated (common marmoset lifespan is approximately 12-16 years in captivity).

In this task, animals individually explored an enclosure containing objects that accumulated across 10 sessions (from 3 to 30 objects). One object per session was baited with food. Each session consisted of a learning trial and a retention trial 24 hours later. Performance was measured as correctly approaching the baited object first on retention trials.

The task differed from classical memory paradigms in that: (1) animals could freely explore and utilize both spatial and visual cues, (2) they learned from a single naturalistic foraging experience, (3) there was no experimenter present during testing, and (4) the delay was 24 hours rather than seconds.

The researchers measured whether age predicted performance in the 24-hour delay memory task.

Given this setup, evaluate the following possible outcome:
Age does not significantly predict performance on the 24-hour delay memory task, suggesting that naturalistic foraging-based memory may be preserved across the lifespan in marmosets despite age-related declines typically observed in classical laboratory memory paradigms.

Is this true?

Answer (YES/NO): YES